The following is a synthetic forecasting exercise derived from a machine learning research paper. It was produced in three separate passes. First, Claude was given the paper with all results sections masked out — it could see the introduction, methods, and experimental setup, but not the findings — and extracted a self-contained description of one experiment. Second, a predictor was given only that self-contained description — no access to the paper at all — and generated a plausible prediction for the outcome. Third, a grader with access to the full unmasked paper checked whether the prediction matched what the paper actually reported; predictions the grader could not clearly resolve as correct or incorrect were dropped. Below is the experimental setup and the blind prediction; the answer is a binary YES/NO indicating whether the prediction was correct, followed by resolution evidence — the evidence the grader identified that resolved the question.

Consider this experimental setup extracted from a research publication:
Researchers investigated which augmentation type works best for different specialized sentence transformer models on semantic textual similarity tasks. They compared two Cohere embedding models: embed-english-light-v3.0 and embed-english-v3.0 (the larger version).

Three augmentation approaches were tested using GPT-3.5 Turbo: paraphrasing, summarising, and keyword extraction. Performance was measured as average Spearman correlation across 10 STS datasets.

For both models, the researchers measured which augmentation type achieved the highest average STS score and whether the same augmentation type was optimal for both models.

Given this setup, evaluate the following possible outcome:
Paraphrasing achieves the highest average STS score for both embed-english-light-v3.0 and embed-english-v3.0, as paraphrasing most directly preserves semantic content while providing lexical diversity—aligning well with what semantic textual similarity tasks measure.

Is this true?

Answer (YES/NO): YES